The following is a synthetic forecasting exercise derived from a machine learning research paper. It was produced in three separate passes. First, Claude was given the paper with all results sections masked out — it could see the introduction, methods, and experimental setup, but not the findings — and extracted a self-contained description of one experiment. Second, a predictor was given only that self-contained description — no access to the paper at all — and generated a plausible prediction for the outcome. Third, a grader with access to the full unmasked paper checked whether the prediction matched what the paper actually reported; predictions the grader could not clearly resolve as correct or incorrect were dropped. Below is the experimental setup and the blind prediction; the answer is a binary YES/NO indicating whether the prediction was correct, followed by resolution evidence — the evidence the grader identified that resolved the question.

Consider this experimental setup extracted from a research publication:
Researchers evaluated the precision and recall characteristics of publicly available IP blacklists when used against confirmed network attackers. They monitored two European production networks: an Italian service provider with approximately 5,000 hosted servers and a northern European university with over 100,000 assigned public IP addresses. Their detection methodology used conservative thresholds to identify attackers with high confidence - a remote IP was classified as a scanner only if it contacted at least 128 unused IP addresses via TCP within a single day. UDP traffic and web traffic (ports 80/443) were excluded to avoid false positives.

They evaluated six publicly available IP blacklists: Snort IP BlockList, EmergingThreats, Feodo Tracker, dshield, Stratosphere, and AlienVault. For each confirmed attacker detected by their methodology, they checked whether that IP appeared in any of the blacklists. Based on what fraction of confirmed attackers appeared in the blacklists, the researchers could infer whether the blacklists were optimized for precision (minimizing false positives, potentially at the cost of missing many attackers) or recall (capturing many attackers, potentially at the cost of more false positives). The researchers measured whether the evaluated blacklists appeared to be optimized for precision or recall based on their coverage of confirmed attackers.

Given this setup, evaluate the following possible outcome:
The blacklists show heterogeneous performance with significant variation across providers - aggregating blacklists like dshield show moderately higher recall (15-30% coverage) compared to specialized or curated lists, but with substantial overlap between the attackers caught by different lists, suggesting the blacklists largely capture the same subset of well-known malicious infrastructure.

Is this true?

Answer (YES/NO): NO